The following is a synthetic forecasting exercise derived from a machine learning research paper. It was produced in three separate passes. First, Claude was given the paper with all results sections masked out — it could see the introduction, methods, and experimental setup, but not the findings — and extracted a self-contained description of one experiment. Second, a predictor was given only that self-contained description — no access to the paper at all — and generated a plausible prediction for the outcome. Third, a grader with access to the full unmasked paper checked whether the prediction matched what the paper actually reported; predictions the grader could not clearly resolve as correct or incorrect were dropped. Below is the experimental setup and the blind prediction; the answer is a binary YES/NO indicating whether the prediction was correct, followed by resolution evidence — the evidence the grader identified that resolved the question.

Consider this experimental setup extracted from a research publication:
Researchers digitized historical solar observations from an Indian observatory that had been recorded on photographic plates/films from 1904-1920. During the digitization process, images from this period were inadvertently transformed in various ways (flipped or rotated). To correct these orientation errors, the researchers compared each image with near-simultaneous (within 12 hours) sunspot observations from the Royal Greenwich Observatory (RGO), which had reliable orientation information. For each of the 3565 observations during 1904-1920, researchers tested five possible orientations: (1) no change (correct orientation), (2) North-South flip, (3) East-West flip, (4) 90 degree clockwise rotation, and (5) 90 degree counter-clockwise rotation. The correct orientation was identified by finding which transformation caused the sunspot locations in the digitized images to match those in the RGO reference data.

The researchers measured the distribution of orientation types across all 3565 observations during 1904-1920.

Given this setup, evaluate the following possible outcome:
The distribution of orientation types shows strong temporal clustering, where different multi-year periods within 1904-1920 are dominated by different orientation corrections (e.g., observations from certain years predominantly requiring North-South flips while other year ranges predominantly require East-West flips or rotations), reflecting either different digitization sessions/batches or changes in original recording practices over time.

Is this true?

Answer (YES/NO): NO